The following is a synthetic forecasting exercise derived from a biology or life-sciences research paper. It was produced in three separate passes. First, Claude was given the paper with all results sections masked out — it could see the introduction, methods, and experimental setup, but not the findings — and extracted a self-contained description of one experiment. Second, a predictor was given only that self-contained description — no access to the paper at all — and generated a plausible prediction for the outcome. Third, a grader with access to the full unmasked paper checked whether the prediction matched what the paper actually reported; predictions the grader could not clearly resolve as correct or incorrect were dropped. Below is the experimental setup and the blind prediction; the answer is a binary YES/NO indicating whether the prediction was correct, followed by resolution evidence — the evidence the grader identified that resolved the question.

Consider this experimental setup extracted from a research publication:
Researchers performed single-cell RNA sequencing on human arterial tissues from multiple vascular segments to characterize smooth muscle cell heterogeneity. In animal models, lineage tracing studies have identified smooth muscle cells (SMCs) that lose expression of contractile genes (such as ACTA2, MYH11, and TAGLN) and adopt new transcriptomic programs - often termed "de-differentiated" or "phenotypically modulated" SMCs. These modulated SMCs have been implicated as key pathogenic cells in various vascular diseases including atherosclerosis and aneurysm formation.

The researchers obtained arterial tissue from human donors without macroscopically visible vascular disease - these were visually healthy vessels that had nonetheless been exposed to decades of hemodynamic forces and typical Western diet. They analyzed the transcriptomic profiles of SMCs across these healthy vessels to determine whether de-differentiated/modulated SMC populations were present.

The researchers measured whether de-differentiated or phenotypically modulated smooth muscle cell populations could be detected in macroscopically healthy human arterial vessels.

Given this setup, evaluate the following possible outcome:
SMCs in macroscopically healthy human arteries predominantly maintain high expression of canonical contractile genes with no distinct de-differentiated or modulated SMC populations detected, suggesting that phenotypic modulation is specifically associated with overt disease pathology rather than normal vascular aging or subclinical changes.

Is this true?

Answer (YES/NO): NO